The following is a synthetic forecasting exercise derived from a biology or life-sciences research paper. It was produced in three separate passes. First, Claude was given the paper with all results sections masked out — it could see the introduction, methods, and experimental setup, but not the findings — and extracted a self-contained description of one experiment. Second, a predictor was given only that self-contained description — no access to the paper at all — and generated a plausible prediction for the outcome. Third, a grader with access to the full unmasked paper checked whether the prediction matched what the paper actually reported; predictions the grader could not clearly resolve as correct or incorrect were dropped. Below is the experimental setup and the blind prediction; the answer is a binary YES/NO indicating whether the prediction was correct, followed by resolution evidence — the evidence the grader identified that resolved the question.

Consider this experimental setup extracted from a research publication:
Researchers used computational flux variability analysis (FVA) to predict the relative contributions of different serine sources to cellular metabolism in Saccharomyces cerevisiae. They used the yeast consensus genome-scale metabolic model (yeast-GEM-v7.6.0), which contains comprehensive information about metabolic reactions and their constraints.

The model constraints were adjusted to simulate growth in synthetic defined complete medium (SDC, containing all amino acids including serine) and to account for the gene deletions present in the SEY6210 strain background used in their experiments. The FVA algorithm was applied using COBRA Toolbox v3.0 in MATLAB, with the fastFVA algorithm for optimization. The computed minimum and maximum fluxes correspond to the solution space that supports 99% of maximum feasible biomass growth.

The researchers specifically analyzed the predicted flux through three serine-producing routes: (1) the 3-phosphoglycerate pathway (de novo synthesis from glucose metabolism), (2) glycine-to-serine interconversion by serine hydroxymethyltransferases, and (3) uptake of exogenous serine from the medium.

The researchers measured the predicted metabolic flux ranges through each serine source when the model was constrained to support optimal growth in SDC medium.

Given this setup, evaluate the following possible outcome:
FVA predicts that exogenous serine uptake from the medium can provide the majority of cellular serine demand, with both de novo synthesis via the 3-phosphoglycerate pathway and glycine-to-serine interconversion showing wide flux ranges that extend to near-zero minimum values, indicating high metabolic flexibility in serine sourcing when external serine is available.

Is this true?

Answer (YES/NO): NO